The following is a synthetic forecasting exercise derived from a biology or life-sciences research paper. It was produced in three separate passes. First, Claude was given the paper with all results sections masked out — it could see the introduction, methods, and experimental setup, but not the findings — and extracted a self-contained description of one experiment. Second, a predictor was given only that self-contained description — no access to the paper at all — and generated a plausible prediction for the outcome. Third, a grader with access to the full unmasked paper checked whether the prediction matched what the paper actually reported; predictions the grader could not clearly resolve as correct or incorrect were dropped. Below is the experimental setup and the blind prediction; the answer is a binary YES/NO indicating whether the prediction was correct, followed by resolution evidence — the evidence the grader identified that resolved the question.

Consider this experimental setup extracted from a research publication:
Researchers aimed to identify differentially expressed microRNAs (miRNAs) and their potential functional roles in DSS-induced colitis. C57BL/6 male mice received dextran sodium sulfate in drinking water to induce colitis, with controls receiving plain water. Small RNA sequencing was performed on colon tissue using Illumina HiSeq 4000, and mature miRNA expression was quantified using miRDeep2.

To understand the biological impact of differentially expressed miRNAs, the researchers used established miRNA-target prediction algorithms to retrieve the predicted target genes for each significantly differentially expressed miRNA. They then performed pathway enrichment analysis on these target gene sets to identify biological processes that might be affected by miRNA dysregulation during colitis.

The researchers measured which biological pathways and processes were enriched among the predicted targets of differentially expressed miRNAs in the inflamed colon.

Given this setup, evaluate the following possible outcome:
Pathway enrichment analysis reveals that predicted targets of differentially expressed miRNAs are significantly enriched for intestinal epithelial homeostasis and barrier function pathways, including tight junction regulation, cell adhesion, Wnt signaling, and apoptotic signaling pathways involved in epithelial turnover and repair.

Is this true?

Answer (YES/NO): NO